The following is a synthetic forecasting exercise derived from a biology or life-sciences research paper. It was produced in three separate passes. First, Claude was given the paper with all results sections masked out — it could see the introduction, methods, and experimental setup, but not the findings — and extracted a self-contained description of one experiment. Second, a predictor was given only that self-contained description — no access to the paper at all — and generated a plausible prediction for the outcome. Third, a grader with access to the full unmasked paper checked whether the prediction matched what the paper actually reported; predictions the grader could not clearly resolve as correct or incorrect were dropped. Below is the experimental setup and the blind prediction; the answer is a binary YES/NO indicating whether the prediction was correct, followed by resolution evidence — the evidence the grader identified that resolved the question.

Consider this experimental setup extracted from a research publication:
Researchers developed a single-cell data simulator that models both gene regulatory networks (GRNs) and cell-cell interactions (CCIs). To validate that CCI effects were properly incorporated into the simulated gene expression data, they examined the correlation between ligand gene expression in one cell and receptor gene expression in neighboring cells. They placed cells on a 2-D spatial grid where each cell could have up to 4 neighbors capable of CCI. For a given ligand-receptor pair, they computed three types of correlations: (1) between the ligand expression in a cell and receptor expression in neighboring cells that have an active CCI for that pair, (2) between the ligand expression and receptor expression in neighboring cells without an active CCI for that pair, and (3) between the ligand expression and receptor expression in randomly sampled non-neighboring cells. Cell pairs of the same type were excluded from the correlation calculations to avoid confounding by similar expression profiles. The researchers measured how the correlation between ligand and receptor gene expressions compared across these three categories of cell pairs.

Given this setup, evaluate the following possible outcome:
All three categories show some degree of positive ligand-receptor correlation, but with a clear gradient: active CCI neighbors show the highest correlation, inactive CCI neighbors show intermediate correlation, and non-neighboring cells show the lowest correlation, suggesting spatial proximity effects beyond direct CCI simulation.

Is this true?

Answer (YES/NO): NO